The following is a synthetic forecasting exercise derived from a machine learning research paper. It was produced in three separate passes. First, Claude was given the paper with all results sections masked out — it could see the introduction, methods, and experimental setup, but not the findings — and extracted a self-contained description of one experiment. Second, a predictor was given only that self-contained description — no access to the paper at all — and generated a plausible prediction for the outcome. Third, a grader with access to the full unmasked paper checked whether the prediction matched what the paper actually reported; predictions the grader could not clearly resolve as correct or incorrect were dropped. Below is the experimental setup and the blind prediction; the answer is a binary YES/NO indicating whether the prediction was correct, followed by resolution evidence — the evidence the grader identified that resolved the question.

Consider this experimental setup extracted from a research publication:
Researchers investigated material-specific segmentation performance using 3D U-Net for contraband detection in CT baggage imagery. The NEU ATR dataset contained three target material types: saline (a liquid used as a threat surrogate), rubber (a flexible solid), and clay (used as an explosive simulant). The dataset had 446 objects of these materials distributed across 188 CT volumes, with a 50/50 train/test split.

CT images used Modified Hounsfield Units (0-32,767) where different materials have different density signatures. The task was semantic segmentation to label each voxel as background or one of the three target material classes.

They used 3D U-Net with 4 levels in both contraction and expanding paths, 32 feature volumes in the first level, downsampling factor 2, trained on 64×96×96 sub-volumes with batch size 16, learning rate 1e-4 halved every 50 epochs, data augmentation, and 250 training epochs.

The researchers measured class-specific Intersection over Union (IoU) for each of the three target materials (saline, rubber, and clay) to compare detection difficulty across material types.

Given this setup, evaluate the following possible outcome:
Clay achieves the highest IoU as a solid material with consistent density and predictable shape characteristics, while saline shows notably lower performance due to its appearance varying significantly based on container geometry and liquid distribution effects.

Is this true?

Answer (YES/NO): YES